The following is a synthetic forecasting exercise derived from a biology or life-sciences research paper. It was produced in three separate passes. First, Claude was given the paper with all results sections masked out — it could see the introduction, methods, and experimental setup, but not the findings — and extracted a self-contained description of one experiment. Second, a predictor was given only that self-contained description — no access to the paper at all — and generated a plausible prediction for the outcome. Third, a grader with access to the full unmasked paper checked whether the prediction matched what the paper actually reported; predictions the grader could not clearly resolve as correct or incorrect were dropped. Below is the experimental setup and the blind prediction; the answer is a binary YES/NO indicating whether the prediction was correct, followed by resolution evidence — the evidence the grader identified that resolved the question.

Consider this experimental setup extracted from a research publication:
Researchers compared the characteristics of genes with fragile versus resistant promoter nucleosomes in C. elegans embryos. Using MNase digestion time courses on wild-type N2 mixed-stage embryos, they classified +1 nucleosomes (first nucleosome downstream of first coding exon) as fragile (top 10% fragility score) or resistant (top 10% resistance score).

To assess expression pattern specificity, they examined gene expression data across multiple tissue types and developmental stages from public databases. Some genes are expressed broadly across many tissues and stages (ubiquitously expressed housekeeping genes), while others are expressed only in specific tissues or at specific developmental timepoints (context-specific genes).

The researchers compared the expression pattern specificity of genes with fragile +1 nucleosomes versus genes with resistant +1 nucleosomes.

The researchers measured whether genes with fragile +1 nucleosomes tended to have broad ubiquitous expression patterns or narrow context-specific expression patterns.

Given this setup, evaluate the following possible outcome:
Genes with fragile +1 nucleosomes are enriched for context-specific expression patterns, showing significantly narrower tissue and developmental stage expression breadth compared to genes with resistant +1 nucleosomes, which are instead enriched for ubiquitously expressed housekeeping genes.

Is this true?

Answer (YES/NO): YES